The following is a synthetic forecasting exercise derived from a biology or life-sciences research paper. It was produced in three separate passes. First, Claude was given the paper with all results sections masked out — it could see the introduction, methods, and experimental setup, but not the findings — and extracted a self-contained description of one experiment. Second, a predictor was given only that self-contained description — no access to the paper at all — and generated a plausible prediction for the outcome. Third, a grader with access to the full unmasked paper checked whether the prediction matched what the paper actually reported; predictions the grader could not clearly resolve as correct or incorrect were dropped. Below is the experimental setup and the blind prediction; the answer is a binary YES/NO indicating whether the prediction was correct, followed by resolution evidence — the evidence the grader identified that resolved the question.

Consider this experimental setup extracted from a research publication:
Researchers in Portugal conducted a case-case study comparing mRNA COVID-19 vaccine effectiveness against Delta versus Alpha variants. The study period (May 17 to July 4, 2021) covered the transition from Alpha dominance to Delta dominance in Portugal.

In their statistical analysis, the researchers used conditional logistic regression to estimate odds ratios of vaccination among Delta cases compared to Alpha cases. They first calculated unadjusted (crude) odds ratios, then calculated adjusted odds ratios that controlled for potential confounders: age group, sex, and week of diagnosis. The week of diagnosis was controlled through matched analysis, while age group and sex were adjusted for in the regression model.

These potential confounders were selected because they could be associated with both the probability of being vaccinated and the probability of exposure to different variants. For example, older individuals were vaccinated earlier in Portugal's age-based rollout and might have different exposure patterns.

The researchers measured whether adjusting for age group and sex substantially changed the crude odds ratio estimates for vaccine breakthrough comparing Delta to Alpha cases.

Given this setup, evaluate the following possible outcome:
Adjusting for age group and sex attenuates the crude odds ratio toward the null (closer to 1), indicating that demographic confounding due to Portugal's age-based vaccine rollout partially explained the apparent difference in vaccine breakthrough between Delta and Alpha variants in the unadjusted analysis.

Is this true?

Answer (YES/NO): NO